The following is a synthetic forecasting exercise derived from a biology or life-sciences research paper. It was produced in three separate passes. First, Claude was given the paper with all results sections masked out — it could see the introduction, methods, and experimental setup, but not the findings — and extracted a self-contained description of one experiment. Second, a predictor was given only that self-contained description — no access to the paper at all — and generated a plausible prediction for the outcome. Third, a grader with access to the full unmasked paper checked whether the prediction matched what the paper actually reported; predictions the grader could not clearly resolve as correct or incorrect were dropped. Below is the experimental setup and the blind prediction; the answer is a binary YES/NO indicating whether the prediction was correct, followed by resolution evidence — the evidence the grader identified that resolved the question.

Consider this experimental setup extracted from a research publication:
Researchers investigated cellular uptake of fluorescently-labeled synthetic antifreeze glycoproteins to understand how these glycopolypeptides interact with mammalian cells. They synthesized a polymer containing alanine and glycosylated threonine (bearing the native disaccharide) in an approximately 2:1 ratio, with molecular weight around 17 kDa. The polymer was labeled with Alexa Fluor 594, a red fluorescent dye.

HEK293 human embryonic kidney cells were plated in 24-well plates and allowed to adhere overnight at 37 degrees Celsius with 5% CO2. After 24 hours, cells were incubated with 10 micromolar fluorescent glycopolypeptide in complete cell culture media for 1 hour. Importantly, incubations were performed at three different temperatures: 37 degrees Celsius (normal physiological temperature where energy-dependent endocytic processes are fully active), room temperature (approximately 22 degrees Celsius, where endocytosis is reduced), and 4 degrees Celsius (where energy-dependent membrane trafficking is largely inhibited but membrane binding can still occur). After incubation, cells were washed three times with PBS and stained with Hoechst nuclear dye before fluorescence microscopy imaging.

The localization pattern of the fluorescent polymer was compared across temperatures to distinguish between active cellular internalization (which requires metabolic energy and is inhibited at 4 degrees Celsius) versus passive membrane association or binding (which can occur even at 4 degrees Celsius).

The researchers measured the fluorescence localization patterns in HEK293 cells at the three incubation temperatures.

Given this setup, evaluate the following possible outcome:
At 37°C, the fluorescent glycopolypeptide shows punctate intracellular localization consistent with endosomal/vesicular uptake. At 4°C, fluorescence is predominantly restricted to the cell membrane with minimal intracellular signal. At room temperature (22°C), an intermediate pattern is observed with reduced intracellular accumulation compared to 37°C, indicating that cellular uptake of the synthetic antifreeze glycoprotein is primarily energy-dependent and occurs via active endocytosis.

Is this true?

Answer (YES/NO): NO